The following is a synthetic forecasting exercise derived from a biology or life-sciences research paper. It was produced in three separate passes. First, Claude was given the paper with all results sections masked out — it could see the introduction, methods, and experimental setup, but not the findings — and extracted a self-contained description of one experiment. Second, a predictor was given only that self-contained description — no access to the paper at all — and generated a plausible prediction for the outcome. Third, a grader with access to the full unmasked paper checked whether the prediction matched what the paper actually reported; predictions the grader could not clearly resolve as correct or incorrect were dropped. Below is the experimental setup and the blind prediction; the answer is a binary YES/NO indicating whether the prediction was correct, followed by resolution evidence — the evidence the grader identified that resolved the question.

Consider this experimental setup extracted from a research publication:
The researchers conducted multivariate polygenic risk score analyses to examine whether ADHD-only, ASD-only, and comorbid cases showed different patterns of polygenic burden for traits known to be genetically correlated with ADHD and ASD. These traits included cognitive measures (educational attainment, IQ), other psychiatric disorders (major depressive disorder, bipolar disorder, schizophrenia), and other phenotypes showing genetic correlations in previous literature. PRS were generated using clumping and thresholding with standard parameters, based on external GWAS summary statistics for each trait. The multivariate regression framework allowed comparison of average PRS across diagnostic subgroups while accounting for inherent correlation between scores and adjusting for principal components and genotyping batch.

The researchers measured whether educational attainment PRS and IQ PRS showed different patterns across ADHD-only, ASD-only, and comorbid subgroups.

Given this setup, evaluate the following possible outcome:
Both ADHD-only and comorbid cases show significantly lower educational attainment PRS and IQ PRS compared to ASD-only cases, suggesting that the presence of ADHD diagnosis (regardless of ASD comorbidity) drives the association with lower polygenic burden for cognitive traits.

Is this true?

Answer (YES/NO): NO